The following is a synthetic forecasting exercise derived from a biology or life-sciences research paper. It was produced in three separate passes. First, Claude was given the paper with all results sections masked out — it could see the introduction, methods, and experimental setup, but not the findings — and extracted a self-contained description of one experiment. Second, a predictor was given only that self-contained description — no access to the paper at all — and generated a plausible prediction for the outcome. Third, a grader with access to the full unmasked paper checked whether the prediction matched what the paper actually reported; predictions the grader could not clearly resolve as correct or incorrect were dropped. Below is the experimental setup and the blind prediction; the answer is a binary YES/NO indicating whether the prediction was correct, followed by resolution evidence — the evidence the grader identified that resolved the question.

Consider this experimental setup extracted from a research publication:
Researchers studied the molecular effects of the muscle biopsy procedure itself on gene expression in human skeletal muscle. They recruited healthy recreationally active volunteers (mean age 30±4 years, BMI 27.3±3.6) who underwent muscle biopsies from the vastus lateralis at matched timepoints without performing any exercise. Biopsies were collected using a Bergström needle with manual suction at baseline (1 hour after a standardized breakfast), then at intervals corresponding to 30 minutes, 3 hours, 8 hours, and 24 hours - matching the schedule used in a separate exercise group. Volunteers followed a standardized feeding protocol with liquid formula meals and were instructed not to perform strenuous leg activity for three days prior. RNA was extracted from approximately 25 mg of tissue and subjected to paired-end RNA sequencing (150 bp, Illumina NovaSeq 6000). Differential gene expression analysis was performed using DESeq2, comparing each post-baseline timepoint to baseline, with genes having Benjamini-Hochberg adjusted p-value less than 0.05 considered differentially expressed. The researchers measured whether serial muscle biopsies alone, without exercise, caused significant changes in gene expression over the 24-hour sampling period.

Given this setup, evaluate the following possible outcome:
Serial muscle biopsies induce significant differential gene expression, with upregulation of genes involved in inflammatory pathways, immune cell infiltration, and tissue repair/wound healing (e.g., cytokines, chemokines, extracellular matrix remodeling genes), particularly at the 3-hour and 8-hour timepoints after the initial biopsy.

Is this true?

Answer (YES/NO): NO